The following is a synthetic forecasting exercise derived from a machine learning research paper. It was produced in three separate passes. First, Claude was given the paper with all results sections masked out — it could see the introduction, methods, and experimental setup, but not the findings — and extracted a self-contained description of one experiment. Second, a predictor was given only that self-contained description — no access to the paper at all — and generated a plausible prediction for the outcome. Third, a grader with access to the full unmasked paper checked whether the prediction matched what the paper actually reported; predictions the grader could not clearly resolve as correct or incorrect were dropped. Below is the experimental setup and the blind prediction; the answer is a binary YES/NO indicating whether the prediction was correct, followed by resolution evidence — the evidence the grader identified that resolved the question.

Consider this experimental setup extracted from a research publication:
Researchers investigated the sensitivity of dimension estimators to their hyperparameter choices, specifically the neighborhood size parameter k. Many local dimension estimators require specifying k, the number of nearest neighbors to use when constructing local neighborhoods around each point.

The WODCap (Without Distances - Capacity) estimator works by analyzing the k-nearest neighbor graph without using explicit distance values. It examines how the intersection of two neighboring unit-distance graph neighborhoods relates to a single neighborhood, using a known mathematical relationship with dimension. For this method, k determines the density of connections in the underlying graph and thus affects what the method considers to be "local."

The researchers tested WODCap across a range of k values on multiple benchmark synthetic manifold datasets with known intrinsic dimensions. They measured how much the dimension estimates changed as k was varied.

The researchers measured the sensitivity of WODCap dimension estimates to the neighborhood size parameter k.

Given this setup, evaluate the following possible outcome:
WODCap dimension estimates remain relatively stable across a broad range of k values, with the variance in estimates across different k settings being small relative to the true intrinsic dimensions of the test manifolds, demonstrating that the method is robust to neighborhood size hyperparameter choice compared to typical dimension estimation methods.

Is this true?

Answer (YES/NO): NO